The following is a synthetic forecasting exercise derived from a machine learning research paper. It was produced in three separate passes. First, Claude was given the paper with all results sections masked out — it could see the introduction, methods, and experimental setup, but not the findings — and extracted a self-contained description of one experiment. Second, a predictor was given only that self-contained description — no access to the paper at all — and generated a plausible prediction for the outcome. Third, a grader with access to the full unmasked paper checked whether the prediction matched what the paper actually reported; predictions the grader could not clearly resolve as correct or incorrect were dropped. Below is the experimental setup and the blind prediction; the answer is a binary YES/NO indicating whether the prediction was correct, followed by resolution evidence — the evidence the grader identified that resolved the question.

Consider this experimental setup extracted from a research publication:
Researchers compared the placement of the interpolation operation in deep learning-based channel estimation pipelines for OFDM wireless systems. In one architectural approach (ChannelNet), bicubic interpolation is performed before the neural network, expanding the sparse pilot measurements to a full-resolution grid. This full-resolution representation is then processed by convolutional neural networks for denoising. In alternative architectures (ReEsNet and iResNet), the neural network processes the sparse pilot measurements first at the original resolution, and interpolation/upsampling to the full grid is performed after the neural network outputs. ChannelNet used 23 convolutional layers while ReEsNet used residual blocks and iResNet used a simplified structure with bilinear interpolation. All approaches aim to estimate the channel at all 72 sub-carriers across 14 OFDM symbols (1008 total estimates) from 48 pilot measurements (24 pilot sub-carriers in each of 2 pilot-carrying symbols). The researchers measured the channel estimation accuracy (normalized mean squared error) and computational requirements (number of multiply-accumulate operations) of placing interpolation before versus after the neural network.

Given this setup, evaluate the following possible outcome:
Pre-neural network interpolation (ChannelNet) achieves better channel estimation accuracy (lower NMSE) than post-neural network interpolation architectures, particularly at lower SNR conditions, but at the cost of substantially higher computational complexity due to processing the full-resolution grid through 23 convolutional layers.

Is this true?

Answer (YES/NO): NO